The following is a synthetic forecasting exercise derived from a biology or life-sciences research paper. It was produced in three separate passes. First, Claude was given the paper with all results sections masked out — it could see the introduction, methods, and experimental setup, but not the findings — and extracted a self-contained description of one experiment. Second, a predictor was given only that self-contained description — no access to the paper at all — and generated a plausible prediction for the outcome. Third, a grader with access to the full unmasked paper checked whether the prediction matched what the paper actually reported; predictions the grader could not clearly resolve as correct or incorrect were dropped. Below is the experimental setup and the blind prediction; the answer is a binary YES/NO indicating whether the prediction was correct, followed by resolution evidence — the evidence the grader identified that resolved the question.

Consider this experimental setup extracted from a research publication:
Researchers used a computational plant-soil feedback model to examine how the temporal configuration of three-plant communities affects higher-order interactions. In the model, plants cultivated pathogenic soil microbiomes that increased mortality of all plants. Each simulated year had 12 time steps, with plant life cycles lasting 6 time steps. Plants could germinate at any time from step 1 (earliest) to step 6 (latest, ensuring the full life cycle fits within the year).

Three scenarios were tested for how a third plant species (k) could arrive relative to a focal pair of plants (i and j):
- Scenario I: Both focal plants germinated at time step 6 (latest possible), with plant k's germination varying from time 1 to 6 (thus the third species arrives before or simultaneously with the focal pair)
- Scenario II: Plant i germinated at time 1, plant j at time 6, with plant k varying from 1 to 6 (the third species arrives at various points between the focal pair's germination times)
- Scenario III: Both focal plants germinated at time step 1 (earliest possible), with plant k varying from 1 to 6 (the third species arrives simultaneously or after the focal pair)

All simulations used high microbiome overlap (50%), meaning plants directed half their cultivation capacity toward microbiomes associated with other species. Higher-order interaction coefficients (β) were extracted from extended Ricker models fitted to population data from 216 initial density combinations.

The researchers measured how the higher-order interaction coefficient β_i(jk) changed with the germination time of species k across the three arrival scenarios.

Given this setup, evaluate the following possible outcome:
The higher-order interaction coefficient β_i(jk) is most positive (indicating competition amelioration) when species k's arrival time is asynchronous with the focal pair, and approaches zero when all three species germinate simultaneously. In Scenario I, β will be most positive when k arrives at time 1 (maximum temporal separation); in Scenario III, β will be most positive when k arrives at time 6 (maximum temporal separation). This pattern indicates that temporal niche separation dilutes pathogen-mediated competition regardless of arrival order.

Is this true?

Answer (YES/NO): NO